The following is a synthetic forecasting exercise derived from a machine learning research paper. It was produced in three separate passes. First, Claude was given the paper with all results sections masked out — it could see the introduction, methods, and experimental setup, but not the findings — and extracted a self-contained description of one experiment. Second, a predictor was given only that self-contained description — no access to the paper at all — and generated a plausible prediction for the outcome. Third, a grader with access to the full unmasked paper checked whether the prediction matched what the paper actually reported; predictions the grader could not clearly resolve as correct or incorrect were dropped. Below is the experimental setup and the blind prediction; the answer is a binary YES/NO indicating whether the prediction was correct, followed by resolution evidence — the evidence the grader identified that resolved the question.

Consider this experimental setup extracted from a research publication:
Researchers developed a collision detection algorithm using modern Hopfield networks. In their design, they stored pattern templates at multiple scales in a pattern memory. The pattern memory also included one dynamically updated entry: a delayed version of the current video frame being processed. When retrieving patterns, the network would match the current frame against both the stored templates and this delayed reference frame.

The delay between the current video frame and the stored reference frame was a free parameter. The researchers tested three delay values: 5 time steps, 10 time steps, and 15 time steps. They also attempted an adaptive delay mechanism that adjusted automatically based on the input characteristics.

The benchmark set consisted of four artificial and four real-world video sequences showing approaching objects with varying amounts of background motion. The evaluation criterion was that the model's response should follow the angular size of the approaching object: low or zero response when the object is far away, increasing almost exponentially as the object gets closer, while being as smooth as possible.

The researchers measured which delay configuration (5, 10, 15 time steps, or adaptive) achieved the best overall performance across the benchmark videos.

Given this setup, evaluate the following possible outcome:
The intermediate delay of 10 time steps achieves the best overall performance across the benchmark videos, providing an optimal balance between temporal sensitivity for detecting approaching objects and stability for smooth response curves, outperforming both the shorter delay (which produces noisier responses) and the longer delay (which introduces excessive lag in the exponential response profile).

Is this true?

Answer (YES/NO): NO